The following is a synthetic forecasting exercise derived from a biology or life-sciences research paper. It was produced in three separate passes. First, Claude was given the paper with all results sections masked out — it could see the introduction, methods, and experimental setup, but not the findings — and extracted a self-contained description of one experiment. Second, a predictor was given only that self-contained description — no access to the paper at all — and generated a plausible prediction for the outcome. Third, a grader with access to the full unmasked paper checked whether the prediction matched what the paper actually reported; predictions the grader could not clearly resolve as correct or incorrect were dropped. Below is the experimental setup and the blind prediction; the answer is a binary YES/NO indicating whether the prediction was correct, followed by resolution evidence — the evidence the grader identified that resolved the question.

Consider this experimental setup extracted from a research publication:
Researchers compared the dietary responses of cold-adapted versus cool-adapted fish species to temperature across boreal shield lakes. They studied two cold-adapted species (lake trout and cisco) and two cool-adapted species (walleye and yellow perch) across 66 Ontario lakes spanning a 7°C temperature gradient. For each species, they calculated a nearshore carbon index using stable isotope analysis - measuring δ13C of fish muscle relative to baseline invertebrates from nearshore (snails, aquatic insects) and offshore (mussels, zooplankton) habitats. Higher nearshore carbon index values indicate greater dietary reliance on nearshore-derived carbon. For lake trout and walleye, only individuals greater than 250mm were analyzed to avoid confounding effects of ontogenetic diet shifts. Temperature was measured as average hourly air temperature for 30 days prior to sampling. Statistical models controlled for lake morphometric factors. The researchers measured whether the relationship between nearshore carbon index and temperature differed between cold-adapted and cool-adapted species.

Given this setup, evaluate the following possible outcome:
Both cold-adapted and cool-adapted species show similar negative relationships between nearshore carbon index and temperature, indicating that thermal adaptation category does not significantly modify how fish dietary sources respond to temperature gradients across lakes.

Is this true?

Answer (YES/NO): NO